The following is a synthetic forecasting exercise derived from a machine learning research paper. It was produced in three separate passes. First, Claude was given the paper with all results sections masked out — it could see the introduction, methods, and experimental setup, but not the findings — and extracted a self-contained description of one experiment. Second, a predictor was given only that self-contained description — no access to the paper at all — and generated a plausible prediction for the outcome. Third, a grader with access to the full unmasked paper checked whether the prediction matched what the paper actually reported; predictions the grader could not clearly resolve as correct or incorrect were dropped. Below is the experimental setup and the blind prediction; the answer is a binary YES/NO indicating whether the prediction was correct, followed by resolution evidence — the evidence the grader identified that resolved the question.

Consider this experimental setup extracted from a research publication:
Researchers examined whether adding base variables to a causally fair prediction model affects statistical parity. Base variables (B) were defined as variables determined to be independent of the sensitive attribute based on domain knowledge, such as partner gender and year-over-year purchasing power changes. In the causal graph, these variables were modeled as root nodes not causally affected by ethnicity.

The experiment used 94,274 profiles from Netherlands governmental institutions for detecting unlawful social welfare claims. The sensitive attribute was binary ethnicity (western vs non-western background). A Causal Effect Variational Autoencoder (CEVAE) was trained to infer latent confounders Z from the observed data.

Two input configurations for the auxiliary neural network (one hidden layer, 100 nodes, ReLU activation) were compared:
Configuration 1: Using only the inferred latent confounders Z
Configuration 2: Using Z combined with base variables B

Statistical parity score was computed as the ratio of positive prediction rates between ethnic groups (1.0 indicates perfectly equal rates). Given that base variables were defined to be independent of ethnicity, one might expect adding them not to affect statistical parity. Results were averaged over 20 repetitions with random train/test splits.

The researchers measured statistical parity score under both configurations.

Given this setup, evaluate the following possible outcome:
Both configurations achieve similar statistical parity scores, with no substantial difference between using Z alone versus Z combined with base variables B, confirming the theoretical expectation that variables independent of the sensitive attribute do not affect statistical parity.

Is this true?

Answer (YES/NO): YES